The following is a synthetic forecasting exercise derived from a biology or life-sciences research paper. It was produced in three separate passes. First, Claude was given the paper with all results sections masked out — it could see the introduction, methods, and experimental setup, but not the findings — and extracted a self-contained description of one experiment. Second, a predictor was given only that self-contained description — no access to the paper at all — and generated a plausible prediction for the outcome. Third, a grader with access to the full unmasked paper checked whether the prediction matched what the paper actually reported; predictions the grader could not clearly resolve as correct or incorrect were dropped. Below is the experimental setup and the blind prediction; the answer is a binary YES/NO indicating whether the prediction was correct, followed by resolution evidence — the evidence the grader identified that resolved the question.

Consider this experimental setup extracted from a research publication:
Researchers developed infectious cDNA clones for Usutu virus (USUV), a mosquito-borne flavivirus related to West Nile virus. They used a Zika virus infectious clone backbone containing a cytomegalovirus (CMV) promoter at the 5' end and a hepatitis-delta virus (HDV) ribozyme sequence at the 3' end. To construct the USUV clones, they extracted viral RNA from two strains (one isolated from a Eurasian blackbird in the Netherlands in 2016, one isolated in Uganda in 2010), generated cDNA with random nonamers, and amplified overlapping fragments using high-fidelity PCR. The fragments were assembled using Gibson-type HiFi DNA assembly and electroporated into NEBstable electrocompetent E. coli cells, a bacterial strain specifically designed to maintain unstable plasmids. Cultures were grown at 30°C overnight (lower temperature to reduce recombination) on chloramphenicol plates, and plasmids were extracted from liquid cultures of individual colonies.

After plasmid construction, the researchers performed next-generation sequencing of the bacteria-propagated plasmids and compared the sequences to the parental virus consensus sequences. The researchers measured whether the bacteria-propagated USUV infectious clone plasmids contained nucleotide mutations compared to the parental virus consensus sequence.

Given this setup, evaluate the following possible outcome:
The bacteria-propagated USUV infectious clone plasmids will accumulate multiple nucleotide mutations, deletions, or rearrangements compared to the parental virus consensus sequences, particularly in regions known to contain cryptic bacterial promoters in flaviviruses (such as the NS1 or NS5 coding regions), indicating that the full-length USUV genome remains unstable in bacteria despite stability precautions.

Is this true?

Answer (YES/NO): YES